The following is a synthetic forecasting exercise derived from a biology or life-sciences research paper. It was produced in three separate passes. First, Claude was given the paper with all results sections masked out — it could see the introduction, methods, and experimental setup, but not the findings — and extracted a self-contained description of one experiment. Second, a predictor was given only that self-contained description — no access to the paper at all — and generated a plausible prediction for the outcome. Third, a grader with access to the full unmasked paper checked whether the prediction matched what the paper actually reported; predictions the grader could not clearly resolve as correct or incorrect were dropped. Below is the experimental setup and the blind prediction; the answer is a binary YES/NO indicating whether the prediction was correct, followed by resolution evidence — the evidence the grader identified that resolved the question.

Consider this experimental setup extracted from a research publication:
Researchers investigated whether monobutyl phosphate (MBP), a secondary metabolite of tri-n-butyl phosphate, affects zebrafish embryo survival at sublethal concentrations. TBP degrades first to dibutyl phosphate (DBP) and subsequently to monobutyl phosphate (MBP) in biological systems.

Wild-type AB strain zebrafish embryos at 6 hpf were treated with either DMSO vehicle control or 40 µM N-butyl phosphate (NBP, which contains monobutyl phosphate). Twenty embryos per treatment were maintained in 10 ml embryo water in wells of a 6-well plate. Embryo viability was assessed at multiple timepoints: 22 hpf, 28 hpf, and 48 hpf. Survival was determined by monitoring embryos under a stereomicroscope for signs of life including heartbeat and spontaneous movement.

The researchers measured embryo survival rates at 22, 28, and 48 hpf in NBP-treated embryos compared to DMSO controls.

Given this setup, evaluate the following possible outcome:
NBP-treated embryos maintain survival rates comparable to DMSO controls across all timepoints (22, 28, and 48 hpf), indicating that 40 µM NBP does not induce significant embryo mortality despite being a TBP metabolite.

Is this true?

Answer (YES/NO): YES